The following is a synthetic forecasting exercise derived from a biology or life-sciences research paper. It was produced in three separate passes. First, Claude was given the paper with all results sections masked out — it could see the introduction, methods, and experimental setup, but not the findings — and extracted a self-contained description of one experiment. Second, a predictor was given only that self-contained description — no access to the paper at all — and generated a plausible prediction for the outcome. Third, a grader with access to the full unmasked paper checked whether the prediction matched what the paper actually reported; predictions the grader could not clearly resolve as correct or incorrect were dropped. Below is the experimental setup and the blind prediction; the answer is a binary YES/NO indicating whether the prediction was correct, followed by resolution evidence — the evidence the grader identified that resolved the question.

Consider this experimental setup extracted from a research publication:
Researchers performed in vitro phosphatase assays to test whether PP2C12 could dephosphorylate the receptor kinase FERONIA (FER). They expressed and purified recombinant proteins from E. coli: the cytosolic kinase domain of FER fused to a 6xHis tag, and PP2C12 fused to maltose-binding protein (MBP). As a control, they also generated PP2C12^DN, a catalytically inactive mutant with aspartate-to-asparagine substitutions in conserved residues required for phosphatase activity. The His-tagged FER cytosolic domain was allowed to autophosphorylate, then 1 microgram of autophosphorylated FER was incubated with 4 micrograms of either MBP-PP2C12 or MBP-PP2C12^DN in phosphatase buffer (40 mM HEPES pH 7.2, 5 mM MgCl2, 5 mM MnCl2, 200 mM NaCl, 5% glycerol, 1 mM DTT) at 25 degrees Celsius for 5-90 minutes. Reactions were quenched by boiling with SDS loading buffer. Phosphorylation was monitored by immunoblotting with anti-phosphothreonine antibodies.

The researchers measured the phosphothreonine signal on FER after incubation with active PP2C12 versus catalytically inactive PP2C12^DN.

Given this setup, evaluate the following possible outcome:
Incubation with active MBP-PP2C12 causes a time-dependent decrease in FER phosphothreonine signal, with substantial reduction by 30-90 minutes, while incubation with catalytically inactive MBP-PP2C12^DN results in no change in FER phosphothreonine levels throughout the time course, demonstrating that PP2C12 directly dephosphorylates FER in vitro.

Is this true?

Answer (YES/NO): NO